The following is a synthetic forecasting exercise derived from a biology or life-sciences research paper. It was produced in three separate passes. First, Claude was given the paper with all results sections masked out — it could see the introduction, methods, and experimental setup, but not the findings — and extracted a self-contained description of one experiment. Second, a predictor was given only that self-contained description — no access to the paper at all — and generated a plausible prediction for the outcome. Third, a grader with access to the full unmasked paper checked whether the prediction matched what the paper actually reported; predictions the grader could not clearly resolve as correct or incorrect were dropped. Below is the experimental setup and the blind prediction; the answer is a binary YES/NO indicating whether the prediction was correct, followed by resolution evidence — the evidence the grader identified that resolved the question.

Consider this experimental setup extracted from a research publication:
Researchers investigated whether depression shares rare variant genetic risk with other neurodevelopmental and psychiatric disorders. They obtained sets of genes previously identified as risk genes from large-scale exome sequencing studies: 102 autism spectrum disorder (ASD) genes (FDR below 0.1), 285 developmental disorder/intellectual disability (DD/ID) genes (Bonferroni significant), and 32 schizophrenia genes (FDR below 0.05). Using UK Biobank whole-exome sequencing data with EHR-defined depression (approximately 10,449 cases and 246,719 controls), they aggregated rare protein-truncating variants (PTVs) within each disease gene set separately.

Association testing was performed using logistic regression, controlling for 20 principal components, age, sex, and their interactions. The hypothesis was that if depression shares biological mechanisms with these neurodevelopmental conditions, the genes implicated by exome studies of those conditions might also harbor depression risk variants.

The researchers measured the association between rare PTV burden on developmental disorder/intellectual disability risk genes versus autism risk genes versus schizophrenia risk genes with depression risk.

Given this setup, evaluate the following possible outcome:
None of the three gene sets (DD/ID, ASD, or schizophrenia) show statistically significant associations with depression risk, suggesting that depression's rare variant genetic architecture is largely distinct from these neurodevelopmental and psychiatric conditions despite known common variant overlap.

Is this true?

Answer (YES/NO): NO